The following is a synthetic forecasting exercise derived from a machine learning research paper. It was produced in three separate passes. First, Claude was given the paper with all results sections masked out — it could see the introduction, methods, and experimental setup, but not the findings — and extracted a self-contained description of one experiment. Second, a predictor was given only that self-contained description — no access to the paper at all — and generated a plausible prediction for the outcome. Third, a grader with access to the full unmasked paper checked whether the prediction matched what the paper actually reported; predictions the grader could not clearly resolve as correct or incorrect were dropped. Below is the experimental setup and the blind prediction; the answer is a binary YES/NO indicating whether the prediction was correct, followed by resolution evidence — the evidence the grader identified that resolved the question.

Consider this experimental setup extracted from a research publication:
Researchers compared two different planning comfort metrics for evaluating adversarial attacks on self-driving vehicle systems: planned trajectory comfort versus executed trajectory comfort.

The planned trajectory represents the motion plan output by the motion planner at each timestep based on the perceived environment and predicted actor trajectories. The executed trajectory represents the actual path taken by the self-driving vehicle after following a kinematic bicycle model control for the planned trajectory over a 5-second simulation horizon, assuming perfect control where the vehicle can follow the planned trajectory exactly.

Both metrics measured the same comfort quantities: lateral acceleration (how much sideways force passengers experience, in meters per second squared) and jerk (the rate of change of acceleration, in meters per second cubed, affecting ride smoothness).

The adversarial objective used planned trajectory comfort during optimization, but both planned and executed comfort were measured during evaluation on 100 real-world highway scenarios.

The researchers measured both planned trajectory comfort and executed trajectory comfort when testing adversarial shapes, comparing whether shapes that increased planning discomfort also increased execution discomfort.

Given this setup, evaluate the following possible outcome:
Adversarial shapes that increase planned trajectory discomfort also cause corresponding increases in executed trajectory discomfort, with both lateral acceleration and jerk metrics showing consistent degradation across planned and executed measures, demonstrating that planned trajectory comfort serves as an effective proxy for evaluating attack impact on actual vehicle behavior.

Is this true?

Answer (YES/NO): YES